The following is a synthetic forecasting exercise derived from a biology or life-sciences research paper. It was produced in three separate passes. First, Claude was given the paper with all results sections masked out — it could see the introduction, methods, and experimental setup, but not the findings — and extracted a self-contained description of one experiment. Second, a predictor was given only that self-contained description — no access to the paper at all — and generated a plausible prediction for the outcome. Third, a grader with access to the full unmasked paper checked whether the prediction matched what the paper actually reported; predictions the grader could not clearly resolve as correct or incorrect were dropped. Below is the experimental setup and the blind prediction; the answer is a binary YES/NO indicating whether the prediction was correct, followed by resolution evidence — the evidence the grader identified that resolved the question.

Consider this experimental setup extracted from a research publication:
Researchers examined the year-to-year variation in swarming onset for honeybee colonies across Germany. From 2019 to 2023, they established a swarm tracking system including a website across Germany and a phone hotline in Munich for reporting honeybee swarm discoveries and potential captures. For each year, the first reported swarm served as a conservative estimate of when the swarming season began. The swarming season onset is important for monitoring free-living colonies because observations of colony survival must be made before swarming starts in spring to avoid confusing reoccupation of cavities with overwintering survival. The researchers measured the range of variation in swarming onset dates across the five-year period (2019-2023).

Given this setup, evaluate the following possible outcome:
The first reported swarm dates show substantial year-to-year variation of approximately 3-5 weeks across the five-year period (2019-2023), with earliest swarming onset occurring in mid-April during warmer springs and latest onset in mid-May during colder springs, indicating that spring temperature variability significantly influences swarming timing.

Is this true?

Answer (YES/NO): NO